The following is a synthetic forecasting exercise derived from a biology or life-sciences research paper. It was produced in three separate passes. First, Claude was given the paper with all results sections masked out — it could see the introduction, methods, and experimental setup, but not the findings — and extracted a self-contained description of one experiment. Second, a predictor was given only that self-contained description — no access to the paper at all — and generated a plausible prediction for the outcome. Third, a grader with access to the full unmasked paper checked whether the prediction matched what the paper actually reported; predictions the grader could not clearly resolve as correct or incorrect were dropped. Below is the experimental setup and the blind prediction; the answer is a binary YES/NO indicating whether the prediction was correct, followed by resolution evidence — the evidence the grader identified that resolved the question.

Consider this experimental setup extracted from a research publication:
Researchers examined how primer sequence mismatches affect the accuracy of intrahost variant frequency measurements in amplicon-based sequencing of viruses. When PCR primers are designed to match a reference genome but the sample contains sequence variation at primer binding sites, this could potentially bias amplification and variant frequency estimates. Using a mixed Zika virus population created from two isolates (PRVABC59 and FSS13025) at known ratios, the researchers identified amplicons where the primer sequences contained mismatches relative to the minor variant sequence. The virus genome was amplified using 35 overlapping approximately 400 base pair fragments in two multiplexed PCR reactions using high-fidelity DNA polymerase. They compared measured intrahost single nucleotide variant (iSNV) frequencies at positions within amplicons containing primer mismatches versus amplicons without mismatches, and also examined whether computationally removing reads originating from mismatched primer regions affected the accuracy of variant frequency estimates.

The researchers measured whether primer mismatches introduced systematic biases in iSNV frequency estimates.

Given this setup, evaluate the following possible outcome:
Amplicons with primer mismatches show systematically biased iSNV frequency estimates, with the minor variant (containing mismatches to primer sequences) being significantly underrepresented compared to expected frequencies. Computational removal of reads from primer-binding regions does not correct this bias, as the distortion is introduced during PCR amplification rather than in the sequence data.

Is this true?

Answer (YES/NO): NO